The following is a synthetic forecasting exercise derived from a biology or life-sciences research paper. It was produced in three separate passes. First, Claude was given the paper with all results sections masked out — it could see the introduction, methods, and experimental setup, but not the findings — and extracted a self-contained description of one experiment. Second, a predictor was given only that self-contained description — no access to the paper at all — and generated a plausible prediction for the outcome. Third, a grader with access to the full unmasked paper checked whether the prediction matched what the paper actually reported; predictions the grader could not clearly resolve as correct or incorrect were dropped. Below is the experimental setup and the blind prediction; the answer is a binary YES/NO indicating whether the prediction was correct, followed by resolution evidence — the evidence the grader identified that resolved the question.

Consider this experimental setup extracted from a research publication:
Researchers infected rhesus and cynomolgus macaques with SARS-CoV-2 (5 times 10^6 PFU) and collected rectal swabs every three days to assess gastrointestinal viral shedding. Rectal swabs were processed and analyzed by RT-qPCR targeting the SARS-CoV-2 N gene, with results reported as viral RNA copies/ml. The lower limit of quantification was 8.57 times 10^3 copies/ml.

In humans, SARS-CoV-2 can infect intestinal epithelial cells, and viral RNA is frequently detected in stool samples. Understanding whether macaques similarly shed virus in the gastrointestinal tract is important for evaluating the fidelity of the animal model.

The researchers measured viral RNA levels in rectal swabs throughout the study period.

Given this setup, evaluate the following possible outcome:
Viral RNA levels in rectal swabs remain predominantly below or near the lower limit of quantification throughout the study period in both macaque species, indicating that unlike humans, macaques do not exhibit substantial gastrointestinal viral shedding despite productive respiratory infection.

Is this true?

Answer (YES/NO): NO